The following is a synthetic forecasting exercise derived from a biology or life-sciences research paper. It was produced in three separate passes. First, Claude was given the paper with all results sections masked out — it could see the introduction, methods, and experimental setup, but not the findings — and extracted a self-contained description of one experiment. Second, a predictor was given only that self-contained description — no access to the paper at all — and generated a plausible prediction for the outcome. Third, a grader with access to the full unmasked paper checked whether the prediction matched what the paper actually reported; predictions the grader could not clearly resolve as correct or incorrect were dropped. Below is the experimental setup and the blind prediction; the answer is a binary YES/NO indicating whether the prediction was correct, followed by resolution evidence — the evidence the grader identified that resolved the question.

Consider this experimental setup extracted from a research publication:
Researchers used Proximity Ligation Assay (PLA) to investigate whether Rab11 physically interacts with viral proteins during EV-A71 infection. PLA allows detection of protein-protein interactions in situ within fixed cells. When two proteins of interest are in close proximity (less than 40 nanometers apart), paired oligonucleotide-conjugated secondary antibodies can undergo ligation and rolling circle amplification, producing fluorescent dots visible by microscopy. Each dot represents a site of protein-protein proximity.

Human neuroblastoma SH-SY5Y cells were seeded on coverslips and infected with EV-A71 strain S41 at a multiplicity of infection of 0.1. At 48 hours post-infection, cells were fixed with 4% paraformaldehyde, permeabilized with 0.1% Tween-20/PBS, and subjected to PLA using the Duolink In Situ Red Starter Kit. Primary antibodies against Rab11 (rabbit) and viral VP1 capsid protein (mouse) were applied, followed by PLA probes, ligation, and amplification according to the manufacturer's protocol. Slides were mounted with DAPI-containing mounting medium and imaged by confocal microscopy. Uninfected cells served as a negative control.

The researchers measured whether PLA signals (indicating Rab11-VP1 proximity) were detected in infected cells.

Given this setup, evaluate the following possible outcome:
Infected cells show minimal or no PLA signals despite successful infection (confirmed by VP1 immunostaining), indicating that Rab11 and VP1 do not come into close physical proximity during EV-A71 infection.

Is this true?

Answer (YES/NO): NO